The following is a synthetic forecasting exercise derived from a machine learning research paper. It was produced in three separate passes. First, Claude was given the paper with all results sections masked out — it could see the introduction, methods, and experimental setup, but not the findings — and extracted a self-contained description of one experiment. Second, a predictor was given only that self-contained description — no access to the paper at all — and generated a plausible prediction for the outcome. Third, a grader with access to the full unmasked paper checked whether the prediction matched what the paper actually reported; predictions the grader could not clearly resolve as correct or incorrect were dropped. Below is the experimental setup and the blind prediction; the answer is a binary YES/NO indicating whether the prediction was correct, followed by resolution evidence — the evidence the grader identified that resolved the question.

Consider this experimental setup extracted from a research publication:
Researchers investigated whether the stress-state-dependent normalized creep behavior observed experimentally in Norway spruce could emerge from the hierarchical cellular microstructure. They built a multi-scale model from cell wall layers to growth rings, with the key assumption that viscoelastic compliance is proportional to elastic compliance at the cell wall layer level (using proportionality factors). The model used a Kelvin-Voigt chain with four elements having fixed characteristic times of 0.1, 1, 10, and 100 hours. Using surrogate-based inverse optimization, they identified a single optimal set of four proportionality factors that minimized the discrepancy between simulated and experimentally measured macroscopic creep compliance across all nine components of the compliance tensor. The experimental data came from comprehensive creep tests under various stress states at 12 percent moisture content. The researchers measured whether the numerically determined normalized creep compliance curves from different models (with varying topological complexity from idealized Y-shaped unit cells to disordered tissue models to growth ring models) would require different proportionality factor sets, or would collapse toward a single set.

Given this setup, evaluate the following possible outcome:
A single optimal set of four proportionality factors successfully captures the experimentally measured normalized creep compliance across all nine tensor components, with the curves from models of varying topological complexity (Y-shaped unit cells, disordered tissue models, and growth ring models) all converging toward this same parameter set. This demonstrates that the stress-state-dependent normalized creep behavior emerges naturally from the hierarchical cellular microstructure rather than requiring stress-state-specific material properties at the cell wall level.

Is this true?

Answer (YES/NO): NO